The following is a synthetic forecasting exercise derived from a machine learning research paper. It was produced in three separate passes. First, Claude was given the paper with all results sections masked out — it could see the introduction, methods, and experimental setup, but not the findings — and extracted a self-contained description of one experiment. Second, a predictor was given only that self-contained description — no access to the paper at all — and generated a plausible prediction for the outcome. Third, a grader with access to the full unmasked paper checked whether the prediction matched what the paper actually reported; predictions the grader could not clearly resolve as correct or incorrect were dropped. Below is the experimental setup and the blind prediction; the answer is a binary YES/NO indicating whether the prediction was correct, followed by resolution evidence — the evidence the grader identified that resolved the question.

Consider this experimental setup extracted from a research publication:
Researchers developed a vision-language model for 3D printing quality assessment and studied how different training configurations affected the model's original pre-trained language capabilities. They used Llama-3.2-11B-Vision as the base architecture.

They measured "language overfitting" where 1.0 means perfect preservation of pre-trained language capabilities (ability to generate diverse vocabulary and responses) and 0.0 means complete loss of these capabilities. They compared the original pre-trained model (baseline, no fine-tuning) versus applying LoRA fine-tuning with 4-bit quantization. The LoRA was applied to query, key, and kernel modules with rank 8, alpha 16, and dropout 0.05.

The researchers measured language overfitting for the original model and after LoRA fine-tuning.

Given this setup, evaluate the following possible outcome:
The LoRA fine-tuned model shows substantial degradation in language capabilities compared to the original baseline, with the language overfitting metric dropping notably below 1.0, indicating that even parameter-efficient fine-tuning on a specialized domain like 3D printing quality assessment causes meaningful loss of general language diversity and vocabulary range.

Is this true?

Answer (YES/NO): NO